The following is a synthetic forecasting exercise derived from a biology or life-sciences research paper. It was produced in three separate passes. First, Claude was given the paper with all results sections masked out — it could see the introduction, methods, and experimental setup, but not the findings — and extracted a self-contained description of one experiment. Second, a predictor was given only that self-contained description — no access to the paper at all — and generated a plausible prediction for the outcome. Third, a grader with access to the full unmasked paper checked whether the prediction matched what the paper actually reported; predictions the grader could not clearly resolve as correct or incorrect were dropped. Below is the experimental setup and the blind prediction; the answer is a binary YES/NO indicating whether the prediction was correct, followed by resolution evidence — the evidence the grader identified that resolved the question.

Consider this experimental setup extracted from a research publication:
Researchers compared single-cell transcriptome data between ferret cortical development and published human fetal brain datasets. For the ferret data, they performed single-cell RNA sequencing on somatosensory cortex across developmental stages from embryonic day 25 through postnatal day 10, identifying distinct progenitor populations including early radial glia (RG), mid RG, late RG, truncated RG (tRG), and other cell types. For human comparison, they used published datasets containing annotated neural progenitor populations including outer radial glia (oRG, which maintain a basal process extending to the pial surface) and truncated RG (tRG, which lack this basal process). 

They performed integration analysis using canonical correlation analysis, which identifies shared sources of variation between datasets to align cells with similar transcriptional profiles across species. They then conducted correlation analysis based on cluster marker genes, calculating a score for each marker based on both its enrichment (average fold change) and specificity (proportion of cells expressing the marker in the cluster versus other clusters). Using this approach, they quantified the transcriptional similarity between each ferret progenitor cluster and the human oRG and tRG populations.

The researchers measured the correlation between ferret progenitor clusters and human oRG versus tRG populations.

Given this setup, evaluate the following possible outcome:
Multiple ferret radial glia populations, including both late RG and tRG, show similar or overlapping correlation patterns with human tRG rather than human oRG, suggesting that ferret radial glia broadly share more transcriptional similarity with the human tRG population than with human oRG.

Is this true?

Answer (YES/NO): NO